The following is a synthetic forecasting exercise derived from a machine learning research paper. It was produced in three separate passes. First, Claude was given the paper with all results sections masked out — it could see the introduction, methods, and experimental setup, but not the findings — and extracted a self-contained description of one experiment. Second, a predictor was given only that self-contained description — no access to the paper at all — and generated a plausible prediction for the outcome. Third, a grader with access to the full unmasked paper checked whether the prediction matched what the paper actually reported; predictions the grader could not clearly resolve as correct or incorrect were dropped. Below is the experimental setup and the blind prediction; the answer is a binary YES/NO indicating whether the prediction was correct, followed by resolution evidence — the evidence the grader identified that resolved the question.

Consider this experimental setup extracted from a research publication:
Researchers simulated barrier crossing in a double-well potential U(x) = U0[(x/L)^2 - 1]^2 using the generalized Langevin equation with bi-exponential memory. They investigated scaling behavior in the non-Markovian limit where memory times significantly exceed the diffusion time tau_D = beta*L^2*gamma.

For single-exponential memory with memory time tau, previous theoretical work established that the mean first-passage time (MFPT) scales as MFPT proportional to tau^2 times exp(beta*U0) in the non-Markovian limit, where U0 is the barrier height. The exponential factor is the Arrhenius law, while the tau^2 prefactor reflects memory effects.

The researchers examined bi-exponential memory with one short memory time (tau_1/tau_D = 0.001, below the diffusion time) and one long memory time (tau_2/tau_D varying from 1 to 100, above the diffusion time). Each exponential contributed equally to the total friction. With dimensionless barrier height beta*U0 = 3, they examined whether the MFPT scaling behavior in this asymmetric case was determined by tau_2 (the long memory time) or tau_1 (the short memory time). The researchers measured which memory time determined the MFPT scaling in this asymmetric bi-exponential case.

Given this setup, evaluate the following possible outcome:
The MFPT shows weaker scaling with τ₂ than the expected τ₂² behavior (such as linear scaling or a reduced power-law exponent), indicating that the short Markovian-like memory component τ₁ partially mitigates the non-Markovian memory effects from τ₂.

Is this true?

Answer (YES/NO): NO